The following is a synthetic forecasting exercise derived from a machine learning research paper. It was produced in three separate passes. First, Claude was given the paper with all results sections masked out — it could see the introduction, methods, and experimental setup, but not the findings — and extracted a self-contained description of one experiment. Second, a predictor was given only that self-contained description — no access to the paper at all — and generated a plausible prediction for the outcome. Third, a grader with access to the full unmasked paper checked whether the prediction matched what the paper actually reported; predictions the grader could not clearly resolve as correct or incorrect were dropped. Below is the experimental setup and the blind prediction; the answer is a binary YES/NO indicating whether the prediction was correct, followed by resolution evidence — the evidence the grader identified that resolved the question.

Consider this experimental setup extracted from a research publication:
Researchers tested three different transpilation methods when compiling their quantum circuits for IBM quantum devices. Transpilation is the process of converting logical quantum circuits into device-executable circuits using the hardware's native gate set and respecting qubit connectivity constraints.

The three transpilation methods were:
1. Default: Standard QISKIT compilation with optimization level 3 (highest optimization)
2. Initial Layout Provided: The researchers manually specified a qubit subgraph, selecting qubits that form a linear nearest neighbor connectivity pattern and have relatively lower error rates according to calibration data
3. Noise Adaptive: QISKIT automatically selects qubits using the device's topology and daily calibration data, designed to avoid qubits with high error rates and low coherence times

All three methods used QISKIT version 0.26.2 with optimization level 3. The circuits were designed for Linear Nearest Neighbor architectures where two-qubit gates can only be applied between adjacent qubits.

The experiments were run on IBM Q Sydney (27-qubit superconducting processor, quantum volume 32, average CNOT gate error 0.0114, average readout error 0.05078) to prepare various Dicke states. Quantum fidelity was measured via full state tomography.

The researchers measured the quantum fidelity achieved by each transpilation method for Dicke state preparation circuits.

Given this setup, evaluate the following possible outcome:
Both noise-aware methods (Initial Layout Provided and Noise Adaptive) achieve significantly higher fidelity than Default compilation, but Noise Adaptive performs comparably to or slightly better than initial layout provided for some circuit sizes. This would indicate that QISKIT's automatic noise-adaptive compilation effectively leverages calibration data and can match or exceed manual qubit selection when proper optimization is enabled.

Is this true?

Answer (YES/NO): NO